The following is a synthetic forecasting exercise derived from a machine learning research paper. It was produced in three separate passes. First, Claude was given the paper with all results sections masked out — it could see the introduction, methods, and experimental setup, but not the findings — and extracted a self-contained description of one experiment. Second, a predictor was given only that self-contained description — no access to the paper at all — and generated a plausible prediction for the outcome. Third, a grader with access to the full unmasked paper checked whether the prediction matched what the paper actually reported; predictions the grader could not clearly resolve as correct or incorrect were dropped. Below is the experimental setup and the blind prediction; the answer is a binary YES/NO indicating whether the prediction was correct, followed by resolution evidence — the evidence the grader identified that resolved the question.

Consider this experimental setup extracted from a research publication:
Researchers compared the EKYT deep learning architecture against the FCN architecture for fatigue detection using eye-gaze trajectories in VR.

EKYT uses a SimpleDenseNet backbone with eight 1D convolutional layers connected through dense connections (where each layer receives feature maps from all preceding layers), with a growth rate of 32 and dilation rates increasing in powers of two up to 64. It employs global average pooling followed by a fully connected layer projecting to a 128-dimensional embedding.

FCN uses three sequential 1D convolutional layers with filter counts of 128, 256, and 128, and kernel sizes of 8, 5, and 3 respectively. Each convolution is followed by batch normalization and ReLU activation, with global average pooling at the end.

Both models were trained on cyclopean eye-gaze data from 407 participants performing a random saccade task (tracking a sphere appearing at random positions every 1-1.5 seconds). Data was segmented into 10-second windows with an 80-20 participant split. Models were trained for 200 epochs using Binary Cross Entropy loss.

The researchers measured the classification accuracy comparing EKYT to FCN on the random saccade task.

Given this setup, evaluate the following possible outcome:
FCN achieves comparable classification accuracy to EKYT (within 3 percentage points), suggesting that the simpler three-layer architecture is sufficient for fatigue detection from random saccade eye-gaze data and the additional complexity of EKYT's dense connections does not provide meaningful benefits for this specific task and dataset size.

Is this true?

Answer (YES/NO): NO